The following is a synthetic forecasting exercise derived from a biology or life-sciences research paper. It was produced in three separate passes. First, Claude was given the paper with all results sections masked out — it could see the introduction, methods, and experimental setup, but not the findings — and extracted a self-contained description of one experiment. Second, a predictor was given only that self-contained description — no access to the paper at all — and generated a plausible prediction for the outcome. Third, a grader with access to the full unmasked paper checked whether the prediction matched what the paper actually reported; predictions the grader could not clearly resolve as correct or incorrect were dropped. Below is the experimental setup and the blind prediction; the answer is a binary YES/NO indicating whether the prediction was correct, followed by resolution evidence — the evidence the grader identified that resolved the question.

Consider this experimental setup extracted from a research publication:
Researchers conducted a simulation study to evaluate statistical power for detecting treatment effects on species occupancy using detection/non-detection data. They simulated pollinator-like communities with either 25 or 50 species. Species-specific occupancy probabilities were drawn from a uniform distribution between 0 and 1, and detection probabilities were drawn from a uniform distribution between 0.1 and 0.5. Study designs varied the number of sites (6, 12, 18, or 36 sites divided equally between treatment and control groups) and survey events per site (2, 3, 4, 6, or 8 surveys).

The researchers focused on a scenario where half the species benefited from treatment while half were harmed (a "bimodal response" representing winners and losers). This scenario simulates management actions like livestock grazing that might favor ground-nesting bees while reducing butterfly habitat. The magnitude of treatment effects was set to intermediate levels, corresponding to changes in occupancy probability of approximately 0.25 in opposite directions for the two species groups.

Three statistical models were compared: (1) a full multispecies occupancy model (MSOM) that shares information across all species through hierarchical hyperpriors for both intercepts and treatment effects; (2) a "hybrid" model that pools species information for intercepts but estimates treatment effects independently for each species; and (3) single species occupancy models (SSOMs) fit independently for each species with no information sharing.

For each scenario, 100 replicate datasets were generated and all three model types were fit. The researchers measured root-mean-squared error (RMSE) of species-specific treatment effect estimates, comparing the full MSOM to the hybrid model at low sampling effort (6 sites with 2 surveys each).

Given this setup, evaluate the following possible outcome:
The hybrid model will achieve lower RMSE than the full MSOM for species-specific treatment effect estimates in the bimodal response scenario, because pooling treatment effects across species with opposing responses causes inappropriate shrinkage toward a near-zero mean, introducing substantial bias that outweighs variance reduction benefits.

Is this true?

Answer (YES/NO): YES